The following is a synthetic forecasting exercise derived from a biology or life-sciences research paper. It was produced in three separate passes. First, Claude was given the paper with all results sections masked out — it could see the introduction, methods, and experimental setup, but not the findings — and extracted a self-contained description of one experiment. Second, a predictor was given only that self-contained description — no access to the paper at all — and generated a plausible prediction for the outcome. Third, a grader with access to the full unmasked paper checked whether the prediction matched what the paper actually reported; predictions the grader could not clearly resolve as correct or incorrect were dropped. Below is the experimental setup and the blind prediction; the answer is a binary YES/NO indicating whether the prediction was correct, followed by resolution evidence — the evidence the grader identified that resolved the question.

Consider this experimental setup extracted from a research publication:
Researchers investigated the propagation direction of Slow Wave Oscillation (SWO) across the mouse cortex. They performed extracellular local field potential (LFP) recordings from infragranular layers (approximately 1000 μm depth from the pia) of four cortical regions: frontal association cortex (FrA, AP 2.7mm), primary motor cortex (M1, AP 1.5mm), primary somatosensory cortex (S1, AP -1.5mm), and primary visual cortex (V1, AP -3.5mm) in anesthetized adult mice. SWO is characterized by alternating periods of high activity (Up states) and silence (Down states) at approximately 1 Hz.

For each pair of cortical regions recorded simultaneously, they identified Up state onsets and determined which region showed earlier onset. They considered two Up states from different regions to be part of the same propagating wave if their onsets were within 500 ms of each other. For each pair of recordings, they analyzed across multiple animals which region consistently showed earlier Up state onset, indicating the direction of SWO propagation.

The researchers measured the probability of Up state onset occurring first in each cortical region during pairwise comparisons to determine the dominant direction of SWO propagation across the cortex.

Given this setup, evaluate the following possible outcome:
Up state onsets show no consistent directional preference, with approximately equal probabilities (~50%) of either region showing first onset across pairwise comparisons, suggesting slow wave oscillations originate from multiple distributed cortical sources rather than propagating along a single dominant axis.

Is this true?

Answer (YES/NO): NO